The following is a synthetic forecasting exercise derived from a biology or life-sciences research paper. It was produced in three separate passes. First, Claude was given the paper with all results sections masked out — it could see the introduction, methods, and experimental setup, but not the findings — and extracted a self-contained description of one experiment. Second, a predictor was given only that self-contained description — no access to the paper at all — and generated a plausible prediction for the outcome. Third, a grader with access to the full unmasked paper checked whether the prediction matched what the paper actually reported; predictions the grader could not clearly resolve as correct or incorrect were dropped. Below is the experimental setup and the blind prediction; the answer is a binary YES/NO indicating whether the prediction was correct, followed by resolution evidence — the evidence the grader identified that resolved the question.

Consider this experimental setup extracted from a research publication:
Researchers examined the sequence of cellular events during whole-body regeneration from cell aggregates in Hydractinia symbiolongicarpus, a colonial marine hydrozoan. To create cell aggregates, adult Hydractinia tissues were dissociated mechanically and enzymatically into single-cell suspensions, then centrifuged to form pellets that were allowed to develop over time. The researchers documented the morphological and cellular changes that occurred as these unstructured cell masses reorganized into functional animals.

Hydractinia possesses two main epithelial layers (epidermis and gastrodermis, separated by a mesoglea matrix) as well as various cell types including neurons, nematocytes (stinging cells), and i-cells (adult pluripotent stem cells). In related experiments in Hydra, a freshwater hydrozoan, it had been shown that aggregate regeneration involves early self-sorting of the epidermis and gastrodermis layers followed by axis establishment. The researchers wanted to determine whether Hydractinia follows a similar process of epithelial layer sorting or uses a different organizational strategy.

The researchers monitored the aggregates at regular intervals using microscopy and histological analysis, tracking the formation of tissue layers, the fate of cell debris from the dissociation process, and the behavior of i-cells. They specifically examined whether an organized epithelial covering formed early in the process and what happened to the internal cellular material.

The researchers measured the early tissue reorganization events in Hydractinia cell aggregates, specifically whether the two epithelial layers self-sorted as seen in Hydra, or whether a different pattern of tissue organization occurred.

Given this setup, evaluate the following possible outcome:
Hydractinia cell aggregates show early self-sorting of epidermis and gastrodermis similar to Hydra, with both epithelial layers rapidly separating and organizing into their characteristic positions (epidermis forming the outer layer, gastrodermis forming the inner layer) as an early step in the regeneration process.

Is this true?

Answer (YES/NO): NO